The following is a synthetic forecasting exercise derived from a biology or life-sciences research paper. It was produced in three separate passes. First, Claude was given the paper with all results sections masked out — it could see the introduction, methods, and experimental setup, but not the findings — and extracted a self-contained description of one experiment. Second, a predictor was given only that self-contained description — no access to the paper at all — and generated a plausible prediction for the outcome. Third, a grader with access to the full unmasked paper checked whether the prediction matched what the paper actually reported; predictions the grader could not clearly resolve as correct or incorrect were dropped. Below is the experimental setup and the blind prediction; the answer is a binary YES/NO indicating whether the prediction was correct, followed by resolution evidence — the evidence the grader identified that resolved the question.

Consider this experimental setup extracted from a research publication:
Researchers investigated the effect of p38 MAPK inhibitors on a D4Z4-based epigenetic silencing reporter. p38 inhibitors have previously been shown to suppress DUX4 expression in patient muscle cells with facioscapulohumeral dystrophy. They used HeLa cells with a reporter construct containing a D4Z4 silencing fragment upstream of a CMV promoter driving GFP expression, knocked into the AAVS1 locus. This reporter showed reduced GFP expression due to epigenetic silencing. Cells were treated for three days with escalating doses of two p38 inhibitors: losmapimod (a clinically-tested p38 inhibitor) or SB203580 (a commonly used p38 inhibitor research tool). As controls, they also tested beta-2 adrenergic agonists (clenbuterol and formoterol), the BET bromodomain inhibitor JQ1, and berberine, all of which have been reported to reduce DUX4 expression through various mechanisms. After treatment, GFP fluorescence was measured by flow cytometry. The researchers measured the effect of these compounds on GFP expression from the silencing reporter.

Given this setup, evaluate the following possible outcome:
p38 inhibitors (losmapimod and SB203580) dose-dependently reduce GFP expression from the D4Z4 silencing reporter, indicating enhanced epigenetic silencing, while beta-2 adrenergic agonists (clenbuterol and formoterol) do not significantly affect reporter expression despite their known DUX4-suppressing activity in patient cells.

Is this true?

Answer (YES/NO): YES